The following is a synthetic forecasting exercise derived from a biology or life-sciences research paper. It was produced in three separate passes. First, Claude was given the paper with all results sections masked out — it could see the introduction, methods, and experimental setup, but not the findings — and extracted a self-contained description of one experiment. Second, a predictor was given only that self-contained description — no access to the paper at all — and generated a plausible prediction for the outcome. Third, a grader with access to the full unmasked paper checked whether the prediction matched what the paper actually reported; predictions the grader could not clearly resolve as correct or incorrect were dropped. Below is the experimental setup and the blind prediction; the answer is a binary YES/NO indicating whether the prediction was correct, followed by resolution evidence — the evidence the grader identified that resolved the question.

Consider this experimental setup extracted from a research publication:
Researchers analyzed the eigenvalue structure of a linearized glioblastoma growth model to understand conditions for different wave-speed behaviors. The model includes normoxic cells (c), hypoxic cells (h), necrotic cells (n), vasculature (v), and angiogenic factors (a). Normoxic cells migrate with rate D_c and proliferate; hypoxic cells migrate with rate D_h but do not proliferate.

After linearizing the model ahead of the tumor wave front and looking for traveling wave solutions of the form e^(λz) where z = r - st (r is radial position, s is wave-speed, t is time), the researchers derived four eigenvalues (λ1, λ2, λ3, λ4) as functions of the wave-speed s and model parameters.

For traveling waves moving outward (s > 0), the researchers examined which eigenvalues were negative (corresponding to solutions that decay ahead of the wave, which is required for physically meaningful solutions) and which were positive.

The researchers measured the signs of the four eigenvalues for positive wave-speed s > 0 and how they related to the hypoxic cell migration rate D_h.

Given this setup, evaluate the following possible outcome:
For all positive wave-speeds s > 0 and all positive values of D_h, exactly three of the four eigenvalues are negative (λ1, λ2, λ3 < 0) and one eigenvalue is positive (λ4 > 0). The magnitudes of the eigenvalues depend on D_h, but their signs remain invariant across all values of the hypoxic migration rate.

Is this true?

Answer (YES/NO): NO